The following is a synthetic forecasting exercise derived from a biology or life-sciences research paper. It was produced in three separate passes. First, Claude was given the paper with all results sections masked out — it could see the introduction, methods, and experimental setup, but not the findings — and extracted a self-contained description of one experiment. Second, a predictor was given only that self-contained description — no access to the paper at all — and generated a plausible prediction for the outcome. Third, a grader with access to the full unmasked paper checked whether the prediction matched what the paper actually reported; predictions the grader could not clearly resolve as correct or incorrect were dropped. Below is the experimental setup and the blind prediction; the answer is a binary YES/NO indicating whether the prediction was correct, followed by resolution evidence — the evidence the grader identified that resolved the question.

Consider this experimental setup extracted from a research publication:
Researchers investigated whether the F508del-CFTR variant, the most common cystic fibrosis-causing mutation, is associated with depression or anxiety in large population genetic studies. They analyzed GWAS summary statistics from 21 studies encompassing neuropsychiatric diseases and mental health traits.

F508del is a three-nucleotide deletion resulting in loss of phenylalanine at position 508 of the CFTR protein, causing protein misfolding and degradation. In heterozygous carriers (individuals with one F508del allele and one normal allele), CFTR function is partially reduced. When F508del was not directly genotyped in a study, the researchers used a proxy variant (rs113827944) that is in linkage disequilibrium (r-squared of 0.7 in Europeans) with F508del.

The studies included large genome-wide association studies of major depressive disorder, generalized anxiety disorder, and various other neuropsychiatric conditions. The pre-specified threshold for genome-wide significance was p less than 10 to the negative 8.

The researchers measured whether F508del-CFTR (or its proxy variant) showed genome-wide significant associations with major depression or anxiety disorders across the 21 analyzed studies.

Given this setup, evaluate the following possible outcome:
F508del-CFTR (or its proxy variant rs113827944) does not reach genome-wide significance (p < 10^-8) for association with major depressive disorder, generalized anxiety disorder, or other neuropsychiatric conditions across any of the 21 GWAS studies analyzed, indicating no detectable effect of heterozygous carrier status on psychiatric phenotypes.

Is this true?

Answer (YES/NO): YES